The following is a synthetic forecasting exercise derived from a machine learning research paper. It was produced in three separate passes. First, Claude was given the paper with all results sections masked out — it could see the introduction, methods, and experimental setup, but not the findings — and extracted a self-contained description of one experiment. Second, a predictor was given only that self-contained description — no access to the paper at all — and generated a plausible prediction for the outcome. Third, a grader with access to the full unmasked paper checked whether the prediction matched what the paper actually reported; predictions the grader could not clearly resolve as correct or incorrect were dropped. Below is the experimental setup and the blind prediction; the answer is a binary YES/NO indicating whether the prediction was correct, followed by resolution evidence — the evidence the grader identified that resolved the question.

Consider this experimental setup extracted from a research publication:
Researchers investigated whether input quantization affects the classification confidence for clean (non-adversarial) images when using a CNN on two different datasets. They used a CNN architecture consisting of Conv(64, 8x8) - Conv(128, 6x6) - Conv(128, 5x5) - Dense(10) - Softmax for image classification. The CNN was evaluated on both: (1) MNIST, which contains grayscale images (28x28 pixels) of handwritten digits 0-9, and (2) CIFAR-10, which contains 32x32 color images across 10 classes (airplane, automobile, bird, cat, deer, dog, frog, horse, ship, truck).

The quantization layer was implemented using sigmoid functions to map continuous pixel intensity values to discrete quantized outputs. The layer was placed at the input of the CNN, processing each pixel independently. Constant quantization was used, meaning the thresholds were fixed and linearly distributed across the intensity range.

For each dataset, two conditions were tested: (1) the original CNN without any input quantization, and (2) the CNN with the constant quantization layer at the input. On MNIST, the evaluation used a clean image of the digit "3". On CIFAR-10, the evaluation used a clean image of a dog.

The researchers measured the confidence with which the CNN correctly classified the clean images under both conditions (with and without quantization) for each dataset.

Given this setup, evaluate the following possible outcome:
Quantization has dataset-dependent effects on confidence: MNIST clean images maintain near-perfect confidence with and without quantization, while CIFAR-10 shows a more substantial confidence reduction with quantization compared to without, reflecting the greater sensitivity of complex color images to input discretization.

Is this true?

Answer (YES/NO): NO